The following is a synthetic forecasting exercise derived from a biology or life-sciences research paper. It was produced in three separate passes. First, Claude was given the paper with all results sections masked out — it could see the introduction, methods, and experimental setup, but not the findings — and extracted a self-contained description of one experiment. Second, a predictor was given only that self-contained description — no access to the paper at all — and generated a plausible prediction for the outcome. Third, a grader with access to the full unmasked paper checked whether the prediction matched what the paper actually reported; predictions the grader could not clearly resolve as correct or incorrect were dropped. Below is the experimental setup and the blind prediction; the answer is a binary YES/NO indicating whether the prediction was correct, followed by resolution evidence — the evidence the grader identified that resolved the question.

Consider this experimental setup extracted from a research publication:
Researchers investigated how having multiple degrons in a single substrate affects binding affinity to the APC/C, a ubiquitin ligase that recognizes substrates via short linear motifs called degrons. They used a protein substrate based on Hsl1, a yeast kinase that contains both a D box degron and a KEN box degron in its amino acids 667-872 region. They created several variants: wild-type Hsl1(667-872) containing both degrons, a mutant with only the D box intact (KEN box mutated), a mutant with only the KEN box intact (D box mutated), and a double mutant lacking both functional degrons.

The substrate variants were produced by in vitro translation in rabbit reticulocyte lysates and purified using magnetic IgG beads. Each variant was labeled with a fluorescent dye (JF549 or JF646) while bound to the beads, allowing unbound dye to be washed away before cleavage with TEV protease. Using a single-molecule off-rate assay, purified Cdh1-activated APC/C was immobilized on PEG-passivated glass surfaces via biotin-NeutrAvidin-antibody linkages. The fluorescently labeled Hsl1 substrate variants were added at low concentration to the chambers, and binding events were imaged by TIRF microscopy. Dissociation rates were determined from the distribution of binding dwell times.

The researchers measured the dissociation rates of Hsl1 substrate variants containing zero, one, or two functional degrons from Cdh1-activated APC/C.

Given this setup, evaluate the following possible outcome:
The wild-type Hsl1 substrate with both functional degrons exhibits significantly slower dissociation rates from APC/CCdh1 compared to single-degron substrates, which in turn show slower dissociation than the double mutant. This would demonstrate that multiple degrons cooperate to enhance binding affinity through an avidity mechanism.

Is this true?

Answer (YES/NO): YES